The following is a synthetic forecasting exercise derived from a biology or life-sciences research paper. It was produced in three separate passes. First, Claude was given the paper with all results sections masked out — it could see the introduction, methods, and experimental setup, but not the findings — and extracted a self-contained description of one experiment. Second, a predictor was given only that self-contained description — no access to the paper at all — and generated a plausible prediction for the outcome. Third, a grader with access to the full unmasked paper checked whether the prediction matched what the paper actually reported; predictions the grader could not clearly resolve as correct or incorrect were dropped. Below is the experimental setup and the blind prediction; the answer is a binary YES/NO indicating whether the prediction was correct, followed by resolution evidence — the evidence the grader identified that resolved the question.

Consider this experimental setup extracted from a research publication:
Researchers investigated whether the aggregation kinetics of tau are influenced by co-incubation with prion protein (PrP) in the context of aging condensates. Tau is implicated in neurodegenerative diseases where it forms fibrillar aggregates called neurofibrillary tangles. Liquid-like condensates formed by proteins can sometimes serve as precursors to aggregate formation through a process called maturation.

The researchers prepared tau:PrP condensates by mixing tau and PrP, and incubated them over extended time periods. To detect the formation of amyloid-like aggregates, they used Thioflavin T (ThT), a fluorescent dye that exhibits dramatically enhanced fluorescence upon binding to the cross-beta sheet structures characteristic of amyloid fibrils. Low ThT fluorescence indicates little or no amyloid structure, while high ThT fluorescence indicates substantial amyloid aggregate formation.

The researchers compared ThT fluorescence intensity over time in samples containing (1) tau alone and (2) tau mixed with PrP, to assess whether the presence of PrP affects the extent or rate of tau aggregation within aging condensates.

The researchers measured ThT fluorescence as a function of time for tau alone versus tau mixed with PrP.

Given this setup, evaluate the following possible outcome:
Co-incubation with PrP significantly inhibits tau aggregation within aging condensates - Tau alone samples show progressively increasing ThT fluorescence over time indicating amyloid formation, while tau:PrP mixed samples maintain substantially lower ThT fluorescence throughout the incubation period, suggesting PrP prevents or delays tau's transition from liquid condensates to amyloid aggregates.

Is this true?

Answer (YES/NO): NO